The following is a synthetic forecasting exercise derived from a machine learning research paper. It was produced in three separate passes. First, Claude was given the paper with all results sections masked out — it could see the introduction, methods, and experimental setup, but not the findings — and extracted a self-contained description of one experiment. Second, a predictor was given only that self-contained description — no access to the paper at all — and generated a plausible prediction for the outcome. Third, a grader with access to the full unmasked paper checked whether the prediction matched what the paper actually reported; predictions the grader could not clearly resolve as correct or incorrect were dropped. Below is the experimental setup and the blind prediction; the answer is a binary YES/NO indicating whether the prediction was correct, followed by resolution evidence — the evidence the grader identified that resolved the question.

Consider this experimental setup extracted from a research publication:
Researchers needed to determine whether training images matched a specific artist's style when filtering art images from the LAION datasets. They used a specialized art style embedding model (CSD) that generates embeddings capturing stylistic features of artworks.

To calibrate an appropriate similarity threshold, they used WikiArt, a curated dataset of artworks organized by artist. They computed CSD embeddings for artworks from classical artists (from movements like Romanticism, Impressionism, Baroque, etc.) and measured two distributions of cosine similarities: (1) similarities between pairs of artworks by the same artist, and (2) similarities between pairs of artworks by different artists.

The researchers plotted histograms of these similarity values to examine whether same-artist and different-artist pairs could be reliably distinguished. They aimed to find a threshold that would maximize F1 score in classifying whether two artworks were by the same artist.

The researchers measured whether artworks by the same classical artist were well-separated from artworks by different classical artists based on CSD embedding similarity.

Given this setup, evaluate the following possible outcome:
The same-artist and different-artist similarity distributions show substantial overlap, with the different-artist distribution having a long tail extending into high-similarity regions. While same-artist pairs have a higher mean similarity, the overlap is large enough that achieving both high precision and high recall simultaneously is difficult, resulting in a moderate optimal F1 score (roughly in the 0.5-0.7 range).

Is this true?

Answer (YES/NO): NO